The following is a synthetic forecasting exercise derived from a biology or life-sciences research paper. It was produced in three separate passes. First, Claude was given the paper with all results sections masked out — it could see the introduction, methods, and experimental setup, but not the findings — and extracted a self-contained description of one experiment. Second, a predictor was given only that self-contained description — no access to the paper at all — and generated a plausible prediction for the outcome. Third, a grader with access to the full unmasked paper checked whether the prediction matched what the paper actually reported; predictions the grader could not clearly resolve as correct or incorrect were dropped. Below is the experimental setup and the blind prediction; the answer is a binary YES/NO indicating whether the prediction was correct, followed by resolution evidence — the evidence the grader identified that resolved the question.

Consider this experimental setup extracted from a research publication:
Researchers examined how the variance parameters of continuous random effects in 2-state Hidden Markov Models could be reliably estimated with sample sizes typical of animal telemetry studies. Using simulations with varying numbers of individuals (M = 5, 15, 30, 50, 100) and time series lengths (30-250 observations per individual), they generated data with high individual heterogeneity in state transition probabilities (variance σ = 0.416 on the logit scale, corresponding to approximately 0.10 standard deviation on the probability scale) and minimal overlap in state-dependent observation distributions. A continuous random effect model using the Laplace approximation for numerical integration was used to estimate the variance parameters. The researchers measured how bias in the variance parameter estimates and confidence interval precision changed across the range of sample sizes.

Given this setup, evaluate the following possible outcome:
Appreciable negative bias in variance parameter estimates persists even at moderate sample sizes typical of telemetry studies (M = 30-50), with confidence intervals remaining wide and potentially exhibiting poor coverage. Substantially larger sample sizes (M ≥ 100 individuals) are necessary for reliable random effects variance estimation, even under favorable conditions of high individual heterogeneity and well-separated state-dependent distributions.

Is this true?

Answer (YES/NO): NO